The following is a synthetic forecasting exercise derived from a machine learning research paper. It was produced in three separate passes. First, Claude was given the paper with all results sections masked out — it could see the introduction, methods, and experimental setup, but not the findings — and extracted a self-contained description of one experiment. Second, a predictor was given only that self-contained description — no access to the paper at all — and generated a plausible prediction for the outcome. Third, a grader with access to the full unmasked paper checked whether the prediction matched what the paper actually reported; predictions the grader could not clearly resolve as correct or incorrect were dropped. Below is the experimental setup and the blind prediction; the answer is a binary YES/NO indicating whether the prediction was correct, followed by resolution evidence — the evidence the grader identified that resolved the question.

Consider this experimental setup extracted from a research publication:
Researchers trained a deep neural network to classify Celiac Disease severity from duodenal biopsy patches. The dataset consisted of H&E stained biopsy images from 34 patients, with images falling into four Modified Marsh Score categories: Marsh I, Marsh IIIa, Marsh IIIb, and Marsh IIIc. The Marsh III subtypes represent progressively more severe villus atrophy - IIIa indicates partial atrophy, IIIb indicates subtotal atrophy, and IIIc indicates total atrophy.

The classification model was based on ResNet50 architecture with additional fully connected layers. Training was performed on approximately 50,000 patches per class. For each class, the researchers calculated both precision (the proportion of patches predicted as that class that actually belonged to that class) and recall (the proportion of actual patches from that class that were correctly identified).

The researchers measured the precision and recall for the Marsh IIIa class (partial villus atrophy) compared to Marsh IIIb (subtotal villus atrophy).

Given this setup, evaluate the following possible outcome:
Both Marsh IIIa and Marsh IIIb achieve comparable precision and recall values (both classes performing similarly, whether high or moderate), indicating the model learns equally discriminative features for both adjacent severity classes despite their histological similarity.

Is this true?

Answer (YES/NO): NO